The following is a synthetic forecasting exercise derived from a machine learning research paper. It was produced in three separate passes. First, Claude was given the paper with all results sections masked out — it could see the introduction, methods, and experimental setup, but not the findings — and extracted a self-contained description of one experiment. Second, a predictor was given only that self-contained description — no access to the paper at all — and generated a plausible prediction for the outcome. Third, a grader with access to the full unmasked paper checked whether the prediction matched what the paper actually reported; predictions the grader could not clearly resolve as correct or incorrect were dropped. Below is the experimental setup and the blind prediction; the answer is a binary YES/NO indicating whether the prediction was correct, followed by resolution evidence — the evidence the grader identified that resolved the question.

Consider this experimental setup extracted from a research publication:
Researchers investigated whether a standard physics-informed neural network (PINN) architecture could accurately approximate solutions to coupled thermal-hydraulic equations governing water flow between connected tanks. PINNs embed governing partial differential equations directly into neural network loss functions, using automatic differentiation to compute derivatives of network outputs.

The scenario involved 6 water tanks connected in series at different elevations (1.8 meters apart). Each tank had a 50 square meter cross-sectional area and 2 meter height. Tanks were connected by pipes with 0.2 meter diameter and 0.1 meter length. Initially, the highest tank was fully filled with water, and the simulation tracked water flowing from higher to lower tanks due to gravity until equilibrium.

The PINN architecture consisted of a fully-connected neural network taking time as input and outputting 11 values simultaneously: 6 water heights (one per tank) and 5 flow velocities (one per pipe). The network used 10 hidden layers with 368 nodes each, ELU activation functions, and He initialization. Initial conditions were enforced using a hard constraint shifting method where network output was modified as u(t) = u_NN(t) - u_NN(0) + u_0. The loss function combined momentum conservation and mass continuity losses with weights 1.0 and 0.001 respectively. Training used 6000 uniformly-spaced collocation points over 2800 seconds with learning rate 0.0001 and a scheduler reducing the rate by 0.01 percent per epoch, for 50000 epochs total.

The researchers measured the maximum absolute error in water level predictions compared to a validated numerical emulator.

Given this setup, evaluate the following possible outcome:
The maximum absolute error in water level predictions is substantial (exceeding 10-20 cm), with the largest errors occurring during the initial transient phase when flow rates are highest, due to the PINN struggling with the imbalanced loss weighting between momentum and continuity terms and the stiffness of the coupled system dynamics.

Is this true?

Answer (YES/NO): NO